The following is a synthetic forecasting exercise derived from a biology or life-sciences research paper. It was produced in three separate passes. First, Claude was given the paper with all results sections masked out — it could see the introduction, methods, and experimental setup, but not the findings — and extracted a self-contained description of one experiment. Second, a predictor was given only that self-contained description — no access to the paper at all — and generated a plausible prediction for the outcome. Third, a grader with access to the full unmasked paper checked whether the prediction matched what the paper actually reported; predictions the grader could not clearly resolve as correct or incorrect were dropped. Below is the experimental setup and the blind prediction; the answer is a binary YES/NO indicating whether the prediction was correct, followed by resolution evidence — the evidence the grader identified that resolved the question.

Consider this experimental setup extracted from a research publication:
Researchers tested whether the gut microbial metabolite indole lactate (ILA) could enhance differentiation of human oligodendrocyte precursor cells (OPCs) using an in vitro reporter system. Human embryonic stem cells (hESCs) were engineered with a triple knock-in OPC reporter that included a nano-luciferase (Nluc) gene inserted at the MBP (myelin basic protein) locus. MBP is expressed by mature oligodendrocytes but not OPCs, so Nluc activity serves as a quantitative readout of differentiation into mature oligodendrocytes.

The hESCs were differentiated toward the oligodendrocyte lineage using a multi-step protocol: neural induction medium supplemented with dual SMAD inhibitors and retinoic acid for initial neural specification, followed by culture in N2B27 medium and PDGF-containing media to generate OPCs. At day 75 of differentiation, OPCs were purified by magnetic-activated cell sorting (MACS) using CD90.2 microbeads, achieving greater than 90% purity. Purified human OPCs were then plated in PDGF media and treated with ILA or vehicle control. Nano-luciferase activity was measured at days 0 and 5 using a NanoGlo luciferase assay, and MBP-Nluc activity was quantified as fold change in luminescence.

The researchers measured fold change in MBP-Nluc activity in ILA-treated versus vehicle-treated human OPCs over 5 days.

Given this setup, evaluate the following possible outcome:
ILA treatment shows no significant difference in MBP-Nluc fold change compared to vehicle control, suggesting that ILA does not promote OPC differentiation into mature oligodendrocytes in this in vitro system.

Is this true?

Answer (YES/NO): NO